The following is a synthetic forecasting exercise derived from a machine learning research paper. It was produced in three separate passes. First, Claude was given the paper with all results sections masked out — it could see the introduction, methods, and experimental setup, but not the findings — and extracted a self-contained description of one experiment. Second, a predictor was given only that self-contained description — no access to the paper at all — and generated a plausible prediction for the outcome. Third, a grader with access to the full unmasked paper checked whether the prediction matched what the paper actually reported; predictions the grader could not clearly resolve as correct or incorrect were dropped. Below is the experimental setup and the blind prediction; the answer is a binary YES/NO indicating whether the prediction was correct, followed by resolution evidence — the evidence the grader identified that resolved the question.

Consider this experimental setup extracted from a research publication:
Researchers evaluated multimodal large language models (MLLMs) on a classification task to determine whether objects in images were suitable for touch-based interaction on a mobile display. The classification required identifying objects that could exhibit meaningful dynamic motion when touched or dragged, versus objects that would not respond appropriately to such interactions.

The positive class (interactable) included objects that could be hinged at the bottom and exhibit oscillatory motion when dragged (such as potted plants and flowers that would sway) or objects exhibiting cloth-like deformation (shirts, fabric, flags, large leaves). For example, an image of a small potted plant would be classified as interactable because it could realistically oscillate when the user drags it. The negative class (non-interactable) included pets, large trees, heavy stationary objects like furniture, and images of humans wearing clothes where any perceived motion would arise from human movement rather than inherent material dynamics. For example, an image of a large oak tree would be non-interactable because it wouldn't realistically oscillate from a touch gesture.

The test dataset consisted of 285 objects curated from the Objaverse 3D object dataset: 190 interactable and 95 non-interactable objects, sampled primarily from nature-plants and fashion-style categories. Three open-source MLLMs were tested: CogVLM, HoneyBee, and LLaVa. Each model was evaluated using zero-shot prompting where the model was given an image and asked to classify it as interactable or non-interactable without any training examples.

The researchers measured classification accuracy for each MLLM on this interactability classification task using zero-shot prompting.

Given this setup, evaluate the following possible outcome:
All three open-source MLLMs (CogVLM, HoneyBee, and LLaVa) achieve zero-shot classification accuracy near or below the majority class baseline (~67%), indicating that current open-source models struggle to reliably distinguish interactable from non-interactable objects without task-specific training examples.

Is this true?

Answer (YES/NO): NO